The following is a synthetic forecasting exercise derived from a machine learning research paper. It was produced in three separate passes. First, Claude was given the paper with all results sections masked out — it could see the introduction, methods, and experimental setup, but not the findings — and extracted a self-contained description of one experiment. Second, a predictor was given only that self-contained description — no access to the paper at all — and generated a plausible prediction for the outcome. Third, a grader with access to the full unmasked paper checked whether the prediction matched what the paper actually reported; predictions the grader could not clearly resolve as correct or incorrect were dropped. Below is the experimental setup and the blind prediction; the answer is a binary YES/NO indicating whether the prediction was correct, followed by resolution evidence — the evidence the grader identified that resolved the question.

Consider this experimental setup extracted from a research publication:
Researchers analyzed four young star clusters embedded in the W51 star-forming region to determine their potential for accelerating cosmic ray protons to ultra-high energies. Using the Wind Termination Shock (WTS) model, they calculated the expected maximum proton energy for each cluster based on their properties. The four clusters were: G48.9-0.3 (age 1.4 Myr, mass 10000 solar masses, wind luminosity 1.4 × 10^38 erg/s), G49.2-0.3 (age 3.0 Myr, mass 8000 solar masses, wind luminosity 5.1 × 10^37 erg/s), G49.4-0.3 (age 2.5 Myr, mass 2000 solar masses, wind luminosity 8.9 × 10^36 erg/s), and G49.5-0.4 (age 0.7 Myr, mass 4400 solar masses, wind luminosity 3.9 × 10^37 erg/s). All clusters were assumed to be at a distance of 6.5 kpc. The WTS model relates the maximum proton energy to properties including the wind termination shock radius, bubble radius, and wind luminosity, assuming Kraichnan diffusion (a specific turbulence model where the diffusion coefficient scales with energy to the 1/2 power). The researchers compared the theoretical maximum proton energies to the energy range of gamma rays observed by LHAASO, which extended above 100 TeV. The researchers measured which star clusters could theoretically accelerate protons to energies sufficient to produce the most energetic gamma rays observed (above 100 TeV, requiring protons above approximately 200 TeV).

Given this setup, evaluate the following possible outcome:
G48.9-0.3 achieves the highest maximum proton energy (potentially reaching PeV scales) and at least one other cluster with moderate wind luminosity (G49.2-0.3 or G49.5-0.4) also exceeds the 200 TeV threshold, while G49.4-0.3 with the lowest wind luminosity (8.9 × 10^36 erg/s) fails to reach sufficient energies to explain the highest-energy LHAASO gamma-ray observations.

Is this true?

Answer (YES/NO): NO